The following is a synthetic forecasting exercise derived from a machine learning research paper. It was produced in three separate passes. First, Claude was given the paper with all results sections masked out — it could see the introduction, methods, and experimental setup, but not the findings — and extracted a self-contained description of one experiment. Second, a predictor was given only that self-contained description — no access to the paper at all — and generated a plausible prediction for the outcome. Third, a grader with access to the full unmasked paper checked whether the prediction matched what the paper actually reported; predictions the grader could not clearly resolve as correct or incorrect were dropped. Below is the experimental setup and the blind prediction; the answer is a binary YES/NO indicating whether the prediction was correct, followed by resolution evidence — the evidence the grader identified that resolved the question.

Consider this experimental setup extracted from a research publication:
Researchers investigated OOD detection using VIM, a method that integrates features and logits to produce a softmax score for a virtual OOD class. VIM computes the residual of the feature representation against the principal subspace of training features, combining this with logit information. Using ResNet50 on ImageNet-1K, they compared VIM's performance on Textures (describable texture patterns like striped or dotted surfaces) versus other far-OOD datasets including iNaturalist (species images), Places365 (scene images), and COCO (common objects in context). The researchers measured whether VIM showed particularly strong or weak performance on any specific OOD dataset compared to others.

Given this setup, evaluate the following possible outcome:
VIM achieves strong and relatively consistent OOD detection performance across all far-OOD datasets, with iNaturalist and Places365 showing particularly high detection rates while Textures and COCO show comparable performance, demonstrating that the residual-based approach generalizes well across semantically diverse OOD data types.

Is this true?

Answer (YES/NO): NO